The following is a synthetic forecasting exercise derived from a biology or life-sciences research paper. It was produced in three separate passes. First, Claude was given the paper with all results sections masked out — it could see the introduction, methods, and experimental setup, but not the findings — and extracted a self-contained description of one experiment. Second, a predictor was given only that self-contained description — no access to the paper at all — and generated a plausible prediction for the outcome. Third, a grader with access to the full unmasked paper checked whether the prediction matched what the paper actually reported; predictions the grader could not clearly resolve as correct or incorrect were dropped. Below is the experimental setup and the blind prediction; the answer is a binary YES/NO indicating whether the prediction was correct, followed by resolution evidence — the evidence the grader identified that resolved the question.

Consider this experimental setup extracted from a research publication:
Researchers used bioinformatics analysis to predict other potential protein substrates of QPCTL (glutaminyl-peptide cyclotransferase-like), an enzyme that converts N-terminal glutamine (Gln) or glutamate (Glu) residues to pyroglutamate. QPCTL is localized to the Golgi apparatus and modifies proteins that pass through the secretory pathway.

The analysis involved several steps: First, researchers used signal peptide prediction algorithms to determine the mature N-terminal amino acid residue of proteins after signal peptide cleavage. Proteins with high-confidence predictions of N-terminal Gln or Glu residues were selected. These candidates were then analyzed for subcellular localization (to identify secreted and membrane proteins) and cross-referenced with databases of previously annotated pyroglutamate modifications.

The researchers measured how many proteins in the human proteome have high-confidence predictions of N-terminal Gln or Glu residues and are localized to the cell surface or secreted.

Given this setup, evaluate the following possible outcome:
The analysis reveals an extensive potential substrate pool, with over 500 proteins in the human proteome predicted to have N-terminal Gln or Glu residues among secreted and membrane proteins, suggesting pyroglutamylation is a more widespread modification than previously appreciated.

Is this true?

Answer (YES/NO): YES